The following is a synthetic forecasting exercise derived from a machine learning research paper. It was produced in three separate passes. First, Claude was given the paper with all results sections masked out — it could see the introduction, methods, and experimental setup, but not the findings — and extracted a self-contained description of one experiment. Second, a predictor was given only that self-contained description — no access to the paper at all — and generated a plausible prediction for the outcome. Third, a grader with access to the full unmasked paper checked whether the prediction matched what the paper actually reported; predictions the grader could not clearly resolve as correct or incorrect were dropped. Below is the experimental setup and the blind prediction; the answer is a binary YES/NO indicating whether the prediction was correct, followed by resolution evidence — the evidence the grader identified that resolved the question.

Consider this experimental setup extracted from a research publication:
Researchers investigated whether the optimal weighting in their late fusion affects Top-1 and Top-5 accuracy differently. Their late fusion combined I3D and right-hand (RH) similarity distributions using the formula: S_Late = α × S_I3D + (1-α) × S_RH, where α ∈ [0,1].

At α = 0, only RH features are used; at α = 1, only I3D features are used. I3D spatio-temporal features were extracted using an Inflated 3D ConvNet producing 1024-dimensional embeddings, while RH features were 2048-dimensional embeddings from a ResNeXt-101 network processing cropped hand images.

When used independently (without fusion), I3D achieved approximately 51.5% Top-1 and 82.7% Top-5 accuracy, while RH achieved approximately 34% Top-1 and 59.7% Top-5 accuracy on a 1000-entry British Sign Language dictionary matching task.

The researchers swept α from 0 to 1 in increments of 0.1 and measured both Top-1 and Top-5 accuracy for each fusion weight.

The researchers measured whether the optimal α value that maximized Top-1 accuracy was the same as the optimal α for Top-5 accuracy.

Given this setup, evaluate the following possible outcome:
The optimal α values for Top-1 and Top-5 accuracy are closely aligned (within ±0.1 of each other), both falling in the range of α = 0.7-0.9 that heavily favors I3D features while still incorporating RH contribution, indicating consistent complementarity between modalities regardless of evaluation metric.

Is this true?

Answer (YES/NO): NO